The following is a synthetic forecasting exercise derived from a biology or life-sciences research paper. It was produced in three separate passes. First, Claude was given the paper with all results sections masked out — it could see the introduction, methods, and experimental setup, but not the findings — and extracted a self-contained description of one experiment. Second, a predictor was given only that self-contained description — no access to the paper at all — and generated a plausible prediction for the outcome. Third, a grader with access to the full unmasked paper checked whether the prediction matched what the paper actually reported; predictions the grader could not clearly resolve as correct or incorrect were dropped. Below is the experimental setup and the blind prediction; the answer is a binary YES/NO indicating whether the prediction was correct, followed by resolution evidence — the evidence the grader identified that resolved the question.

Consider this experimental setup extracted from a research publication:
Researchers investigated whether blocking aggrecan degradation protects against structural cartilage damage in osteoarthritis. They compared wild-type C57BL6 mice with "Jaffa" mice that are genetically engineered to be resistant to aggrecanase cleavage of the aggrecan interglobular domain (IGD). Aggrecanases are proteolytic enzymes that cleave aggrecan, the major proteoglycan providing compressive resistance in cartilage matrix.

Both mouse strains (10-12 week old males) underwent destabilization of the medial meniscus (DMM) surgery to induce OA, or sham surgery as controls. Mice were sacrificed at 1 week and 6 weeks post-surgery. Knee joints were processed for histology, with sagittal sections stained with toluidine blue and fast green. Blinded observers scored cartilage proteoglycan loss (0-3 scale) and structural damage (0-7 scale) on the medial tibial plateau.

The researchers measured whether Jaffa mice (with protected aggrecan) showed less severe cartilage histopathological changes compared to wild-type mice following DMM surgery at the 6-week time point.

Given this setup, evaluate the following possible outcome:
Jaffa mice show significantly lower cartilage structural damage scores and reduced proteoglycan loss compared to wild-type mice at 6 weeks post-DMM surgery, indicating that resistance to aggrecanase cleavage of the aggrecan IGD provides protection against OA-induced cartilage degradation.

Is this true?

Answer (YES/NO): YES